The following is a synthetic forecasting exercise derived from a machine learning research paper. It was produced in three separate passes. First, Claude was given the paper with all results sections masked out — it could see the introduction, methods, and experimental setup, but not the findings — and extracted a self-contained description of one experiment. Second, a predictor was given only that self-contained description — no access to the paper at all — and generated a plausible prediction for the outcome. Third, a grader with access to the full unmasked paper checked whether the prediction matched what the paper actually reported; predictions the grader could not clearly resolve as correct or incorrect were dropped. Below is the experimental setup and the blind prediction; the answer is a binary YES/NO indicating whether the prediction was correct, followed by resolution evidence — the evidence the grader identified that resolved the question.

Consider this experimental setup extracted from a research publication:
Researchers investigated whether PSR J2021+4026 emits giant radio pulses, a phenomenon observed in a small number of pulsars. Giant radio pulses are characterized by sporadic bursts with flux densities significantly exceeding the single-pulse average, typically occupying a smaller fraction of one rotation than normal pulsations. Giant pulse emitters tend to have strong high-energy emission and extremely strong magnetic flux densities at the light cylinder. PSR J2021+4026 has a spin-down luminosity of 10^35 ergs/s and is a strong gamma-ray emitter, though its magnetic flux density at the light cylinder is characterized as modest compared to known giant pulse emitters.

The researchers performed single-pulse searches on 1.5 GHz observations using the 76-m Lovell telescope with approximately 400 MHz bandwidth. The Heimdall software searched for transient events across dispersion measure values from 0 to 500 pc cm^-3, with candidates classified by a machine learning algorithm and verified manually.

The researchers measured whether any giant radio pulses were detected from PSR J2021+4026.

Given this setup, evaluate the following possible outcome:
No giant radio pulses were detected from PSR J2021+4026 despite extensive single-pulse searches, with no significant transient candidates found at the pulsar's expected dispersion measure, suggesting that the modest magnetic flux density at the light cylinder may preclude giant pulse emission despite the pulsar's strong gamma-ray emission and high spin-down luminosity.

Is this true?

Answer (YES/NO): YES